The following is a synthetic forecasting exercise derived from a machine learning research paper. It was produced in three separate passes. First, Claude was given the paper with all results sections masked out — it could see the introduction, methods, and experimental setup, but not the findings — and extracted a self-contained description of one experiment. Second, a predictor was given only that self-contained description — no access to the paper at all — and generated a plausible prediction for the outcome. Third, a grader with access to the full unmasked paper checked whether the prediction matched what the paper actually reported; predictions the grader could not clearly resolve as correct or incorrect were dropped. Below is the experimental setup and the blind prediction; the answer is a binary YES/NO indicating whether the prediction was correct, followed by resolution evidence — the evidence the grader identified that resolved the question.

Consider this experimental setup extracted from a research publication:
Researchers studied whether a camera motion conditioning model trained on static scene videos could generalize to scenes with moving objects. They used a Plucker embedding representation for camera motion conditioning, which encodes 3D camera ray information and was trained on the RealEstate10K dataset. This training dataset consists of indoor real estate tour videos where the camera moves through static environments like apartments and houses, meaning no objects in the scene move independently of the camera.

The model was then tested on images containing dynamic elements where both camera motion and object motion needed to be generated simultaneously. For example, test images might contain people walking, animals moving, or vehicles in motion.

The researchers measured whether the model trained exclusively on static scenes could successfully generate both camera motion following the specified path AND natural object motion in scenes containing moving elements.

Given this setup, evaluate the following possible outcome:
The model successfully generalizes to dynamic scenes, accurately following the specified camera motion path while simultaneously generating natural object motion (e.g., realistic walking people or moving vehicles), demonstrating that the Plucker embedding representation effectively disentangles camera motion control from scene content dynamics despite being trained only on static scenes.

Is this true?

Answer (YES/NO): NO